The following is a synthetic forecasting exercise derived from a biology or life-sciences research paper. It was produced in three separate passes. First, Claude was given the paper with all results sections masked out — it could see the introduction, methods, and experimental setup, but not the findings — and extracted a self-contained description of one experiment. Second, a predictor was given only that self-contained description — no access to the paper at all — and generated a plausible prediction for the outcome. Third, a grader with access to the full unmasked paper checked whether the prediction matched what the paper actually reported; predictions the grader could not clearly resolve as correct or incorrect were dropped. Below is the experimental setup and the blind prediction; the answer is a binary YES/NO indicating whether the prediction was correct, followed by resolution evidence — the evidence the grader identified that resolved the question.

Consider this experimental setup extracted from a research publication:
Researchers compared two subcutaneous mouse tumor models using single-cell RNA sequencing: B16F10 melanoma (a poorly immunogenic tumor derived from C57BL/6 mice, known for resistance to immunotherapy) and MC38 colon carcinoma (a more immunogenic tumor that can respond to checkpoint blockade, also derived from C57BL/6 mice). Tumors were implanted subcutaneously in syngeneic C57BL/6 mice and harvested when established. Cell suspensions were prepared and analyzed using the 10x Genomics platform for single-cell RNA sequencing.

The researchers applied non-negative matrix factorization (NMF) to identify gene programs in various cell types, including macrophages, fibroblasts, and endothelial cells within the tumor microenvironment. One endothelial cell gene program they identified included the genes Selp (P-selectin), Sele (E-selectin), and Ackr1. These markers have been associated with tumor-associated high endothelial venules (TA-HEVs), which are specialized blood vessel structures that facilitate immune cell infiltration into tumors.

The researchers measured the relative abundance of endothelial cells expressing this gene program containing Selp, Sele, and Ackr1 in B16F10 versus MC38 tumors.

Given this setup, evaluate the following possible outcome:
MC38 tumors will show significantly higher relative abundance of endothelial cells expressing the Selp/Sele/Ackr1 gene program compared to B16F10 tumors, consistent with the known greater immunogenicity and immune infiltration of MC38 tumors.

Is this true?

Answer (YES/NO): YES